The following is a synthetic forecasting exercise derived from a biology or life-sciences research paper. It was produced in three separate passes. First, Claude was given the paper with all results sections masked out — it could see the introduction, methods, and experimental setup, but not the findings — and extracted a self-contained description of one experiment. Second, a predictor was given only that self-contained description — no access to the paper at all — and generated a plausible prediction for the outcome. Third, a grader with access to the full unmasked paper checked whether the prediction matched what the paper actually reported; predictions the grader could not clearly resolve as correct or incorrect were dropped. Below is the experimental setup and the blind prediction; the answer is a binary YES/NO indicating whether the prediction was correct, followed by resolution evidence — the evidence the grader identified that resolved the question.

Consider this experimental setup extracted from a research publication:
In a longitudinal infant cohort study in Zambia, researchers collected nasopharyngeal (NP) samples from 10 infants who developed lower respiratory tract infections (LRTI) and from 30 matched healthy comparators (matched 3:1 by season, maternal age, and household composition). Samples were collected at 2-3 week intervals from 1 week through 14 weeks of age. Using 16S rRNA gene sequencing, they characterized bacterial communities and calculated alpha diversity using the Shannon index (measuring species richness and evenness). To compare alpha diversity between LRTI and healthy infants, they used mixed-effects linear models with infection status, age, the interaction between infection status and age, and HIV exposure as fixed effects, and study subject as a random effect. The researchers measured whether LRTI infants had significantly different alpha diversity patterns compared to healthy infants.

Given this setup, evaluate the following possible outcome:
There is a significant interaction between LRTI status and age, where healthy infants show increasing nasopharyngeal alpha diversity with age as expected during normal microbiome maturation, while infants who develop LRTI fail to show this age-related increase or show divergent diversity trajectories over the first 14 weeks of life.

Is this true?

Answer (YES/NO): NO